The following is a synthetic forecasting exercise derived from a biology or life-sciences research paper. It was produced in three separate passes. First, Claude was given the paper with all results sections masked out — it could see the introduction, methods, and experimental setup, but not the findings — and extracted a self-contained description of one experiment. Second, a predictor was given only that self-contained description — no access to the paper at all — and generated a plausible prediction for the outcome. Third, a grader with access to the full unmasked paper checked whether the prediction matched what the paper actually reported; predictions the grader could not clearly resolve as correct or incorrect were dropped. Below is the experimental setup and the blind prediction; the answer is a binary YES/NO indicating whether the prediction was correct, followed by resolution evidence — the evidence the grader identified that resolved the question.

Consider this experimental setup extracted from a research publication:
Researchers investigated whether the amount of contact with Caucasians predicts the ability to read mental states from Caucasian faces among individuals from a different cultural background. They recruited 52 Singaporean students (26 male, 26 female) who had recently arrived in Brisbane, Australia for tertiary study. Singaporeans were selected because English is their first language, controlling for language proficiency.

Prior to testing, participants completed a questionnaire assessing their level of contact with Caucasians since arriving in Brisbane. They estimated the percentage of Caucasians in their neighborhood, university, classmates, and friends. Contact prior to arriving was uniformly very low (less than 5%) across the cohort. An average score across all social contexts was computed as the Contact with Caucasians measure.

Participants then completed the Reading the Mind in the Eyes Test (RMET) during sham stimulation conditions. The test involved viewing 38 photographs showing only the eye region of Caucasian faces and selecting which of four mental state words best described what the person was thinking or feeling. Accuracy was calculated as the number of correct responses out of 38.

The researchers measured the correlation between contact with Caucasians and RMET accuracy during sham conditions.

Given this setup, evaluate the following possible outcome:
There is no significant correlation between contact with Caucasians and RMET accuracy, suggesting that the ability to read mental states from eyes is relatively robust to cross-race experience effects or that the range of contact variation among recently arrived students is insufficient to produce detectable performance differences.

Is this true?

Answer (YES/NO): NO